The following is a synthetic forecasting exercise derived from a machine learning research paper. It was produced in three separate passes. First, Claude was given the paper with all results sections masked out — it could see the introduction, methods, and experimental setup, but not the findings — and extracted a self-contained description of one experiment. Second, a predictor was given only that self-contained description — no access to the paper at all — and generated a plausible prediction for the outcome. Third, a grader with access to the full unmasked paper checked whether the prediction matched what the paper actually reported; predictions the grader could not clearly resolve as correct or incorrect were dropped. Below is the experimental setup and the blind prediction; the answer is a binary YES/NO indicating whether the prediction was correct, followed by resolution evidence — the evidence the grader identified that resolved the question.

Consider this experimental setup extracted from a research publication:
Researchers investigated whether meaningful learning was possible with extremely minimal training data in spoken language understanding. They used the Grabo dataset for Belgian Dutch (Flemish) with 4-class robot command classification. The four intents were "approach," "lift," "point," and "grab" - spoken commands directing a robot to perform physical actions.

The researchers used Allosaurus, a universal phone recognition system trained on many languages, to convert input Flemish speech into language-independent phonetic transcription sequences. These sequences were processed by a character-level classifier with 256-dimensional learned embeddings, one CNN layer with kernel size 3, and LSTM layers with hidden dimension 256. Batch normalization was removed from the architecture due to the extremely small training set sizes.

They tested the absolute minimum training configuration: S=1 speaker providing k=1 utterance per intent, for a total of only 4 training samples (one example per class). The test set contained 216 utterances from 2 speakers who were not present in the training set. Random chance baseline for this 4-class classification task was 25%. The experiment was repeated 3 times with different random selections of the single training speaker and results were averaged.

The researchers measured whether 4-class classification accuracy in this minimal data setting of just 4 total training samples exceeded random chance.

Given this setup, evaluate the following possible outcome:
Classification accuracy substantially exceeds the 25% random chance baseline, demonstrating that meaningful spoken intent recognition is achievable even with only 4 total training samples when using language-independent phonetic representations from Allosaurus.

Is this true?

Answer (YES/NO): YES